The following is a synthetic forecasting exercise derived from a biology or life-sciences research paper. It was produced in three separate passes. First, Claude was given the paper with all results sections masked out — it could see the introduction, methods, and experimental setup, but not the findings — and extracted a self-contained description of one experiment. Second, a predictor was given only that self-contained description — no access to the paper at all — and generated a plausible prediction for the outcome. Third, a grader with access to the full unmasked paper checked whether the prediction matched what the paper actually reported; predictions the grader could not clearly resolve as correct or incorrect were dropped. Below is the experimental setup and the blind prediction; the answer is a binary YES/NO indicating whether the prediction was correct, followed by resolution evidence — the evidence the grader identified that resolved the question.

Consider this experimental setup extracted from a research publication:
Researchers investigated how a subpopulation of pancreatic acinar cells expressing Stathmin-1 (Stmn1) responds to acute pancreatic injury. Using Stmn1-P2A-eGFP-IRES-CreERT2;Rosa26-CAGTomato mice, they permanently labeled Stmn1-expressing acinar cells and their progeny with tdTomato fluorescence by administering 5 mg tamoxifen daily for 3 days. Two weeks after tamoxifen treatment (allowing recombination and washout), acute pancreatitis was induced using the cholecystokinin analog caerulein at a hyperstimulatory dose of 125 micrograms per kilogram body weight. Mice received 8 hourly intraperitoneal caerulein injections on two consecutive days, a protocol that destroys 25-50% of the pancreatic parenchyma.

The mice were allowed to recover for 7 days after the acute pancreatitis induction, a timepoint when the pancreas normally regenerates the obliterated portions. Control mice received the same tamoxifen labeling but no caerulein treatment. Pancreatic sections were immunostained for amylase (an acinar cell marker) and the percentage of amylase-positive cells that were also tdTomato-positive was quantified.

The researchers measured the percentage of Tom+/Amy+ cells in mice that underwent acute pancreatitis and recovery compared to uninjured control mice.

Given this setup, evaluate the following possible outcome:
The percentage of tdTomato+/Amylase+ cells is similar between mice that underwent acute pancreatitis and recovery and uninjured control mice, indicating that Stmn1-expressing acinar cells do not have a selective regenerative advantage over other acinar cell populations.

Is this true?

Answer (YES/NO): NO